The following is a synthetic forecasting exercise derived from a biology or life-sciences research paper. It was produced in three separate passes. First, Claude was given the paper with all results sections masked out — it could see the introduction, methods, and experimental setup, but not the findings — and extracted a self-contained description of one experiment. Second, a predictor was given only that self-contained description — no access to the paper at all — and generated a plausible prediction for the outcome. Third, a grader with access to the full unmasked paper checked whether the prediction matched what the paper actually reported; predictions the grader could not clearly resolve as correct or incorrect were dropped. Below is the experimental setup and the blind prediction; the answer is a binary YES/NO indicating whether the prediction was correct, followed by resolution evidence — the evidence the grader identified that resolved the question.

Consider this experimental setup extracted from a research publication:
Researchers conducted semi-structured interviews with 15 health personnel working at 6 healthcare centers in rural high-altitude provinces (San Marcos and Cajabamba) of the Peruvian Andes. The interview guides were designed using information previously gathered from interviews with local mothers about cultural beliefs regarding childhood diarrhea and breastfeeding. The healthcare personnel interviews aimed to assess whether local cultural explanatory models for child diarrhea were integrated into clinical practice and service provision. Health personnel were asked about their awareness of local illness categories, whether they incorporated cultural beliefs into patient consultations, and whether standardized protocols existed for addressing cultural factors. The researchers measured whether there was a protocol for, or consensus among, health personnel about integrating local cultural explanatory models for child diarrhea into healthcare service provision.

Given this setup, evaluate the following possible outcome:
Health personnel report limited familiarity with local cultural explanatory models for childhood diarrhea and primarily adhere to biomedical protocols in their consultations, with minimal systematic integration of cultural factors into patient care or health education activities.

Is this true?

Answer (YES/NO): NO